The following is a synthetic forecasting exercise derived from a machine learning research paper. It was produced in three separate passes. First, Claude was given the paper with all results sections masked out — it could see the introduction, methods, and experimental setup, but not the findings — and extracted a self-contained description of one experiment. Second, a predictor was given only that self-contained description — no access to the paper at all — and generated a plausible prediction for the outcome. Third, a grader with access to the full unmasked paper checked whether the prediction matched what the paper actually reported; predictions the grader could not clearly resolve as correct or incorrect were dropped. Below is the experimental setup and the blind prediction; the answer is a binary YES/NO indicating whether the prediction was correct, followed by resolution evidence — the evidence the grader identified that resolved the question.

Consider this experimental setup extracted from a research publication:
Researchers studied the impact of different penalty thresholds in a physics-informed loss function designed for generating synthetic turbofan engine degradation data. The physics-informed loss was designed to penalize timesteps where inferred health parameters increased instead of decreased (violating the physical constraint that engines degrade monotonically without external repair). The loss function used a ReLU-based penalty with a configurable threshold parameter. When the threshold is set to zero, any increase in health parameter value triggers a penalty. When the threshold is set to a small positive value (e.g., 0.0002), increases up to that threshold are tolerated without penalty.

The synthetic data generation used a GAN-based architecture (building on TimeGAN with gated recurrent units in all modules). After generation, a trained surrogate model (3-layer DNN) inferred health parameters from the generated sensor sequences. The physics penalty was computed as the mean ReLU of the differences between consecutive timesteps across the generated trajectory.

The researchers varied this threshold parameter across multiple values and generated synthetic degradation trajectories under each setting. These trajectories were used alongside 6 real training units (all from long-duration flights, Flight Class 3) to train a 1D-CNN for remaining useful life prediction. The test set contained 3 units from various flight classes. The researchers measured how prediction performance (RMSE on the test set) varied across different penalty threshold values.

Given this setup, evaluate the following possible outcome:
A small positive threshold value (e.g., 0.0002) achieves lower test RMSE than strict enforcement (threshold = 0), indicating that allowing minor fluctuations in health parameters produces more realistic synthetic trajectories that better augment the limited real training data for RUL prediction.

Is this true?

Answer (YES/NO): YES